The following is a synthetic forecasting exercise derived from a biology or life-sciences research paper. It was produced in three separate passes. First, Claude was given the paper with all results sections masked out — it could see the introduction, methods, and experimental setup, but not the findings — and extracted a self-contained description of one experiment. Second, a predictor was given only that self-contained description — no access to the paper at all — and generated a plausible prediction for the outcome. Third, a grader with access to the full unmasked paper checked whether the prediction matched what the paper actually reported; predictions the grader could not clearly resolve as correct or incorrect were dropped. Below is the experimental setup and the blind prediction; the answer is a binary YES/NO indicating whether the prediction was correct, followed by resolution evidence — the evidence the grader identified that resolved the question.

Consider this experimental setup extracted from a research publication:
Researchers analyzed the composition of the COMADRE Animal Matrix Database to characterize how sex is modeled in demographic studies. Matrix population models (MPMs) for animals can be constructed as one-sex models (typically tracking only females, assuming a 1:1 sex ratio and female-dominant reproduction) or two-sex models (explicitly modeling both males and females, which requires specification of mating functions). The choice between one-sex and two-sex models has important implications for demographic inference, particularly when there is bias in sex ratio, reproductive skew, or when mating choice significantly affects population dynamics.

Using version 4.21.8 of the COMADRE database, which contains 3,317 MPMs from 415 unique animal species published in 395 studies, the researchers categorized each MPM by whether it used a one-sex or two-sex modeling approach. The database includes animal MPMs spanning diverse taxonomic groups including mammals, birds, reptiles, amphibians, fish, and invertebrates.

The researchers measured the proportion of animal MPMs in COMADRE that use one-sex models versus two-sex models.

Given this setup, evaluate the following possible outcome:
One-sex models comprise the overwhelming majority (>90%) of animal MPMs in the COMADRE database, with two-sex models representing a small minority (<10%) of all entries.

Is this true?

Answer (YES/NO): NO